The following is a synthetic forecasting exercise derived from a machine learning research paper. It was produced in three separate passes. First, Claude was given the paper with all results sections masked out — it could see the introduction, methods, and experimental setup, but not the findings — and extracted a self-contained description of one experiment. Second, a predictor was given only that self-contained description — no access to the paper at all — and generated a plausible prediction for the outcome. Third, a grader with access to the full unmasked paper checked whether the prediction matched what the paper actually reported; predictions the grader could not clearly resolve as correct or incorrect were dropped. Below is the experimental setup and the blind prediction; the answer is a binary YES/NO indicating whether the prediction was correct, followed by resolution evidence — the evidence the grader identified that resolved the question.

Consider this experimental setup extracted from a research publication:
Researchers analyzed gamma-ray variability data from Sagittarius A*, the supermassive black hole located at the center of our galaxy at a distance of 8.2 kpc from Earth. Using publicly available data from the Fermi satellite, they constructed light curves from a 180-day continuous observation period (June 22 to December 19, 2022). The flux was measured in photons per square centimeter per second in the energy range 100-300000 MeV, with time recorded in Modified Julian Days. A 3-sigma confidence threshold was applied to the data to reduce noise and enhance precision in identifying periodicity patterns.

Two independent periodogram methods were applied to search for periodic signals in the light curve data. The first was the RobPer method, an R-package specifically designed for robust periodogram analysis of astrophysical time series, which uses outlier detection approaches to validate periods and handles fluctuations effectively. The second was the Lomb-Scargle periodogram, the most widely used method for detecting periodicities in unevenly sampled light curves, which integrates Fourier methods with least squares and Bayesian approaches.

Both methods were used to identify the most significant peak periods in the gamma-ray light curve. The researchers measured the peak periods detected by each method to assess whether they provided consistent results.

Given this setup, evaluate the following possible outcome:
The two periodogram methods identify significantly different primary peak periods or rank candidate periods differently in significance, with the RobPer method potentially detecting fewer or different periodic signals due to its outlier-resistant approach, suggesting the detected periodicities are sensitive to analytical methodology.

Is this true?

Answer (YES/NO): NO